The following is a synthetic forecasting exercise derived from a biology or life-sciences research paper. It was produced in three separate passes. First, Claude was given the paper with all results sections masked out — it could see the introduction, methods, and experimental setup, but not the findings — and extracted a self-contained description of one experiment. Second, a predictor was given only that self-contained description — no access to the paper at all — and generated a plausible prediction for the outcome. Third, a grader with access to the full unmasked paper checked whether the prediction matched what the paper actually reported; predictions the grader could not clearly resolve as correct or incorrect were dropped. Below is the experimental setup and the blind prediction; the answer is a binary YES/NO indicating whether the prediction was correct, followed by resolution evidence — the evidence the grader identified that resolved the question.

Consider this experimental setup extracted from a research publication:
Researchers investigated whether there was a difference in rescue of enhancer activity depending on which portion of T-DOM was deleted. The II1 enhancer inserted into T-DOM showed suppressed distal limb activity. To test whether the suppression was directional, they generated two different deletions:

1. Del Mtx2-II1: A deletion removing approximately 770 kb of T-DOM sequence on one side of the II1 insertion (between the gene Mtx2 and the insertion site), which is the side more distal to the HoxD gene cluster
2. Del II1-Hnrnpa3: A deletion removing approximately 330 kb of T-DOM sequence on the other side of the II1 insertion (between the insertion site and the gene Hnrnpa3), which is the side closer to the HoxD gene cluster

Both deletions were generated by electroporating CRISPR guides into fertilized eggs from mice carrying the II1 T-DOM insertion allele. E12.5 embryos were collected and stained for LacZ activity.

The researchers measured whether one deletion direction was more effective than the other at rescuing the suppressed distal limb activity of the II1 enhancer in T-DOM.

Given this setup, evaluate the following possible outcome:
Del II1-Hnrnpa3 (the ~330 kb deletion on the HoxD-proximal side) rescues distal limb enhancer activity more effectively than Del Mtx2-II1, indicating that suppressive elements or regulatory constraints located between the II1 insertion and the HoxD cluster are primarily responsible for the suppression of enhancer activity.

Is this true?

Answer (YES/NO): NO